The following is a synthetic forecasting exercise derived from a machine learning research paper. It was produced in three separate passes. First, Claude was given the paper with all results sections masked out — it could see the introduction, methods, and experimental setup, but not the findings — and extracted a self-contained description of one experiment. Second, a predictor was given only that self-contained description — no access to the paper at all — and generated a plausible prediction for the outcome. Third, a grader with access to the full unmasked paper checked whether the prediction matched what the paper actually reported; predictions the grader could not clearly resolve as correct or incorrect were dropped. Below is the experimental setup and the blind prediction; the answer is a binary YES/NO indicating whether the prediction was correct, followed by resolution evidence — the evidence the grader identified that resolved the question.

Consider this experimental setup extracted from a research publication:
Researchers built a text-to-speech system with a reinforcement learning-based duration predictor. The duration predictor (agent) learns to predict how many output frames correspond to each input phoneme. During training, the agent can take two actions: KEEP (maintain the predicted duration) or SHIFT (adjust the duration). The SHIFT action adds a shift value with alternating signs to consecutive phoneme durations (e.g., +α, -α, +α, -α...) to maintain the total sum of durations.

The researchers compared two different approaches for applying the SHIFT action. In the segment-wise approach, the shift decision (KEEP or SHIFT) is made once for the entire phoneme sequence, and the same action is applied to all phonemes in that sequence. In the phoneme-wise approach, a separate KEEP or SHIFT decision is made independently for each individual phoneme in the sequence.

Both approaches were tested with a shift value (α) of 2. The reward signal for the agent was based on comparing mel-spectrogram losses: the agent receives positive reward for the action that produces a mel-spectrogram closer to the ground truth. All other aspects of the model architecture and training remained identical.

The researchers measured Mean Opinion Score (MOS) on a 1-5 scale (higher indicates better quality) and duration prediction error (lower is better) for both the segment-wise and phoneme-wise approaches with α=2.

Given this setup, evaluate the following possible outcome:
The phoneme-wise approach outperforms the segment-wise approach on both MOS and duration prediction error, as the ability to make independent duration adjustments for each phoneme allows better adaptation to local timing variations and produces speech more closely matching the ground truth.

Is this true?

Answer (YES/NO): YES